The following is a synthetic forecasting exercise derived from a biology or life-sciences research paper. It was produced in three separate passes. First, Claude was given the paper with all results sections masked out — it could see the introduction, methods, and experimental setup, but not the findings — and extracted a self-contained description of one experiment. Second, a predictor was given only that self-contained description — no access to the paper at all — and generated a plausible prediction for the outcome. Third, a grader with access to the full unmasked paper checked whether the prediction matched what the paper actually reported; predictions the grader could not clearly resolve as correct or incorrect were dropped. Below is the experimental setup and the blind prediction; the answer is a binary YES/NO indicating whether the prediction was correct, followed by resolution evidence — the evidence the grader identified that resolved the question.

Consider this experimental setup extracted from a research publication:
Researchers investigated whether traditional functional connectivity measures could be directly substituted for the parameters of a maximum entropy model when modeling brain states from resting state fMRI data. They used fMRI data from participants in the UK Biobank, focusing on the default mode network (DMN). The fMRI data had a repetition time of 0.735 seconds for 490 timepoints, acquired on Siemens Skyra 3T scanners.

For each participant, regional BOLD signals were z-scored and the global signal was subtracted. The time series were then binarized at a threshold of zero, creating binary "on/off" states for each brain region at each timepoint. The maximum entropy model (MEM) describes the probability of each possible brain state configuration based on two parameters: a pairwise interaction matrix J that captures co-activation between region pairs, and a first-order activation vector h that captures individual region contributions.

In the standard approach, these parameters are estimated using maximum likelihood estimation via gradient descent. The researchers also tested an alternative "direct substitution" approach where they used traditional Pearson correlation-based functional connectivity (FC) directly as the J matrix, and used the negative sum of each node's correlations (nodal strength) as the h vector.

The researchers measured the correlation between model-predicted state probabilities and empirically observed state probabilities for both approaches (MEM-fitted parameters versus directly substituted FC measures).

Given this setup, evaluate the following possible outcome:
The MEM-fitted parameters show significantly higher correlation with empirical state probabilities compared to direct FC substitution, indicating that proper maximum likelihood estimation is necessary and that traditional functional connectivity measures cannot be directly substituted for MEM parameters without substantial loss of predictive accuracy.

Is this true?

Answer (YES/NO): YES